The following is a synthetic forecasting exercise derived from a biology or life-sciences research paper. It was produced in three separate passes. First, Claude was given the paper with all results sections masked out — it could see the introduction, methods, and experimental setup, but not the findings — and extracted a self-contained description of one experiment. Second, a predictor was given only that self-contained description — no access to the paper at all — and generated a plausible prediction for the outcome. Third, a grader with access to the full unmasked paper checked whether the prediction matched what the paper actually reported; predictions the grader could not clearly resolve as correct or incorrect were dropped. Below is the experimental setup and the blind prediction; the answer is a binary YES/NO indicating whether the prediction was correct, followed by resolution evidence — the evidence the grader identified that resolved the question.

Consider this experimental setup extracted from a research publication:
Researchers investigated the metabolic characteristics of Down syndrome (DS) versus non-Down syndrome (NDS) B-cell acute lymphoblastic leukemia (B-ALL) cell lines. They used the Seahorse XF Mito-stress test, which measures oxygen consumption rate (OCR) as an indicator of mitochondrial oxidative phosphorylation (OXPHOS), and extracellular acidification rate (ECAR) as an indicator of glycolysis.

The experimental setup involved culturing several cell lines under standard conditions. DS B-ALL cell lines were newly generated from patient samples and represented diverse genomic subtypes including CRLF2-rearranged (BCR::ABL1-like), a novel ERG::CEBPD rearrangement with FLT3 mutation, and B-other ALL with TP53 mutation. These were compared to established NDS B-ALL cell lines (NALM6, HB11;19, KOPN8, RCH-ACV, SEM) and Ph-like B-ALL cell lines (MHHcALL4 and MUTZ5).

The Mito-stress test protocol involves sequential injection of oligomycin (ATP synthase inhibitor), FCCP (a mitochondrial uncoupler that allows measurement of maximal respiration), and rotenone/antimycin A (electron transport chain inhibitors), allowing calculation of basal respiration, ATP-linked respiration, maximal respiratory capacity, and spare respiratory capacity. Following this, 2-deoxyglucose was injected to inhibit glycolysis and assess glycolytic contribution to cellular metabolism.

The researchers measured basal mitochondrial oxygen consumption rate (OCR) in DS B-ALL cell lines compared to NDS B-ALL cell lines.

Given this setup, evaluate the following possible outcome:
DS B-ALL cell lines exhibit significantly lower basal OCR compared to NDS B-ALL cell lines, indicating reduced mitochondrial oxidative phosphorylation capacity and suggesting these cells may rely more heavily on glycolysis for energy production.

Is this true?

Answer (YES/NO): NO